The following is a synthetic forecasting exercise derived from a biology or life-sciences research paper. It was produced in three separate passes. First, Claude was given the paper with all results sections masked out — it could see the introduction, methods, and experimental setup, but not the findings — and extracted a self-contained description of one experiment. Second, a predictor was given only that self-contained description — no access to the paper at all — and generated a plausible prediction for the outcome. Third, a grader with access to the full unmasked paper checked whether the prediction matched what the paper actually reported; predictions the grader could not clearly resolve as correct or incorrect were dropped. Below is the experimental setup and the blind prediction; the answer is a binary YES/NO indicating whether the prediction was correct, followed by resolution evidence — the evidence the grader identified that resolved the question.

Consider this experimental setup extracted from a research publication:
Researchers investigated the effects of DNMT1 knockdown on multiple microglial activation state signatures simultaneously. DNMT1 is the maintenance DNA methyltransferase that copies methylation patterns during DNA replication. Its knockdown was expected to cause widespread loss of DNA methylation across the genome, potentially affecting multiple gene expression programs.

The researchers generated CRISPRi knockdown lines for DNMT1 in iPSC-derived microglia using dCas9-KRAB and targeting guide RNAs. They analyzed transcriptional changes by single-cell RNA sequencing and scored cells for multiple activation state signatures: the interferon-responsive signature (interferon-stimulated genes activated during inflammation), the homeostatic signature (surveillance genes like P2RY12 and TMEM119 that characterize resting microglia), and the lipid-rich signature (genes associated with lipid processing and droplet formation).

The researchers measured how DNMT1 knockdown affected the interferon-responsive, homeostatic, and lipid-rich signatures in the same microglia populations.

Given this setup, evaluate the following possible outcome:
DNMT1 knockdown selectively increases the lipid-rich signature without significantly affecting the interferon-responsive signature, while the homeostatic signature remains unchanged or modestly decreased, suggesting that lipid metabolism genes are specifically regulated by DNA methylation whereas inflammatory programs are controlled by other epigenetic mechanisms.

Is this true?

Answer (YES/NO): NO